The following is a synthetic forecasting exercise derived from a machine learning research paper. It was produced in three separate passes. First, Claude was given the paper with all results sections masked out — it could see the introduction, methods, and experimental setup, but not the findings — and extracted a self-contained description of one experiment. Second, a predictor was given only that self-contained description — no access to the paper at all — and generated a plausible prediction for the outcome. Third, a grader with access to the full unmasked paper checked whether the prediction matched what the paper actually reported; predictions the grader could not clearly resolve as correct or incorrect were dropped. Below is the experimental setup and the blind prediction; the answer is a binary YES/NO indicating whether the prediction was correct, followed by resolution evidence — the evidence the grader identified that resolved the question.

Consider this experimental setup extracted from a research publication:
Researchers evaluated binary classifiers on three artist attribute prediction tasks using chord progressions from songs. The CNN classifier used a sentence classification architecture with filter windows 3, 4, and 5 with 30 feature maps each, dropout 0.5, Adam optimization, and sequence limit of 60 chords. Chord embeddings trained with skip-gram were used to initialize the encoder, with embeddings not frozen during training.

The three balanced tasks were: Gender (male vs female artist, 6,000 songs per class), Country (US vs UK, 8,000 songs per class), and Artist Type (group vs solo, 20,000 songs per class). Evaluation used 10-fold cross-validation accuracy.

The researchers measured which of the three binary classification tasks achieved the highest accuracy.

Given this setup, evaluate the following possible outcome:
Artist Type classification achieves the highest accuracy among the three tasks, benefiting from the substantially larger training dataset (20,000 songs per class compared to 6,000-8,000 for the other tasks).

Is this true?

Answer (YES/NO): YES